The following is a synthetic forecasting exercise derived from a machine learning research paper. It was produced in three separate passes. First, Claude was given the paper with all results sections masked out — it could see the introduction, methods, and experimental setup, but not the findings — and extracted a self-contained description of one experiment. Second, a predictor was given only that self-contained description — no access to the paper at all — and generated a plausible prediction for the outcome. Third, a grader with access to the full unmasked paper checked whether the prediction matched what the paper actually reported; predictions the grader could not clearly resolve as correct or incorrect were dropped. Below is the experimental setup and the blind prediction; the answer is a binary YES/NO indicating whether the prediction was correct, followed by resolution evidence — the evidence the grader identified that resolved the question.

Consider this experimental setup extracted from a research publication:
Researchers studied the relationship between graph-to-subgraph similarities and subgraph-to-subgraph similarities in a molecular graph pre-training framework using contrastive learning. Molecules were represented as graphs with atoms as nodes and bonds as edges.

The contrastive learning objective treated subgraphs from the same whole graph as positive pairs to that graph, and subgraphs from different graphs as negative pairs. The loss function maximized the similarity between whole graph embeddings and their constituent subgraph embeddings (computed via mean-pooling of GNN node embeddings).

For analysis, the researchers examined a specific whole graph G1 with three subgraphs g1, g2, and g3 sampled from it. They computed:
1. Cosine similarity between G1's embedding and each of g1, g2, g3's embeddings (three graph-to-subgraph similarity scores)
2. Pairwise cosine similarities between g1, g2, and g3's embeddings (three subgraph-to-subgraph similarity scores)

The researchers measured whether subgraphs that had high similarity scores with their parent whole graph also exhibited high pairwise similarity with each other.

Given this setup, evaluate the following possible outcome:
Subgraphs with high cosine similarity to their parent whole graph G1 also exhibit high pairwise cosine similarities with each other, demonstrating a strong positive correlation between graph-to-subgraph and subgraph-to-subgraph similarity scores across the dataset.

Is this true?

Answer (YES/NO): NO